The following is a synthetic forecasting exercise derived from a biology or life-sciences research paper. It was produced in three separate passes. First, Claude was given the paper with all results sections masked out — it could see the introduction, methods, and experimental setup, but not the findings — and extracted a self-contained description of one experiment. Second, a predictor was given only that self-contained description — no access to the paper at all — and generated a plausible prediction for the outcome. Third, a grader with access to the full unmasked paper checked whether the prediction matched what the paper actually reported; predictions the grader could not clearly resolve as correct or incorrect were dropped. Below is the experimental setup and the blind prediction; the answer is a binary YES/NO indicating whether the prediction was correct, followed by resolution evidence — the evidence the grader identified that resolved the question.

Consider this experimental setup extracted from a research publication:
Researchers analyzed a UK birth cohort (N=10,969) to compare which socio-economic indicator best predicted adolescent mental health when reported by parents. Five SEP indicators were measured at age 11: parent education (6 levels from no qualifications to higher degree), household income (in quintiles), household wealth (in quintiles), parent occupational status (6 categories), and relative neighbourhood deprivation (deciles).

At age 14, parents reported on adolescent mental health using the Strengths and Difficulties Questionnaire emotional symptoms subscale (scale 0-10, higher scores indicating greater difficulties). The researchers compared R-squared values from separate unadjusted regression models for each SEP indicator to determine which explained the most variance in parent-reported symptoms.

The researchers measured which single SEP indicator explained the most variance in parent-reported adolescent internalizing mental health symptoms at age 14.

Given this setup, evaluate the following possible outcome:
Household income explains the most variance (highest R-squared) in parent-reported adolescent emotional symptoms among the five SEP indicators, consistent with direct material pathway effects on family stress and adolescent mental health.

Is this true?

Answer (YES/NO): YES